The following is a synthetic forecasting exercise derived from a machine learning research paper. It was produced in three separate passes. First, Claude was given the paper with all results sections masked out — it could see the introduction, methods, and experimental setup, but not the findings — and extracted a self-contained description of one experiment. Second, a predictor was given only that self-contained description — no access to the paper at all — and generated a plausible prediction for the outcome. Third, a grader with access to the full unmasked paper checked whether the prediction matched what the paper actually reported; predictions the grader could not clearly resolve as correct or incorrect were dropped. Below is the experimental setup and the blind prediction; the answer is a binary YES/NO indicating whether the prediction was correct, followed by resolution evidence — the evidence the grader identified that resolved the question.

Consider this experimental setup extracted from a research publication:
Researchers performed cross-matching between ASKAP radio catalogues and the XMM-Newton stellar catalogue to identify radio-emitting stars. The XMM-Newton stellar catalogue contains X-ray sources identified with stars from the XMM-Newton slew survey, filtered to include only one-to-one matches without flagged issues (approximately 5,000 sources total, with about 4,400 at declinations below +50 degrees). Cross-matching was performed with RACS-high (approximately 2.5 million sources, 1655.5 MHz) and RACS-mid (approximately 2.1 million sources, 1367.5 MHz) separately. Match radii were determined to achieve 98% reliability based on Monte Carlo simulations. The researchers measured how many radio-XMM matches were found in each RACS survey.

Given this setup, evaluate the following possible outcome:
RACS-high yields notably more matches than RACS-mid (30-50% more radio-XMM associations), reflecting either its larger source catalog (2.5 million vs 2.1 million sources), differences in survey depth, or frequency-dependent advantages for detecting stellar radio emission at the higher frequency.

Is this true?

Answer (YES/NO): NO